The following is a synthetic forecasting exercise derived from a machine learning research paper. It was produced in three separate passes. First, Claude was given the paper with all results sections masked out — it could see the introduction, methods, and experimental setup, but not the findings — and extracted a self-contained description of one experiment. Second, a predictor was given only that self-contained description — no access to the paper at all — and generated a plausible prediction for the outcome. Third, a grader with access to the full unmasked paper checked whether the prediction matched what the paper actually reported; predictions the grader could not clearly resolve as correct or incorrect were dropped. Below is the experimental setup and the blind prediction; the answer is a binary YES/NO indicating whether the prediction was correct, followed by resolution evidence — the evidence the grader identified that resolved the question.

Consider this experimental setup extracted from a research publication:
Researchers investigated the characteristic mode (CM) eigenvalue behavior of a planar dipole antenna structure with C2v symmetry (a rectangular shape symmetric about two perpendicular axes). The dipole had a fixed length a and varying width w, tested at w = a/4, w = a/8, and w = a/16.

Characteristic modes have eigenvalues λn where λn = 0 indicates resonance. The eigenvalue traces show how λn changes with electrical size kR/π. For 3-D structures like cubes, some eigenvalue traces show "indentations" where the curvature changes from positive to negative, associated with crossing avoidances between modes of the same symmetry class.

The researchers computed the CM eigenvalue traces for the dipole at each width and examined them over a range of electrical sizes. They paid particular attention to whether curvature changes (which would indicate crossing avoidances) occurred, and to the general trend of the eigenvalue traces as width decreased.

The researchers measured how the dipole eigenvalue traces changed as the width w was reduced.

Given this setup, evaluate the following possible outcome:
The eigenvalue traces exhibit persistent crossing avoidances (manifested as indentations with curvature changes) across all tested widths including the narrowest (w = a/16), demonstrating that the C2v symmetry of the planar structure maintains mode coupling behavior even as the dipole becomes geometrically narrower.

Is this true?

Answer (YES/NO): NO